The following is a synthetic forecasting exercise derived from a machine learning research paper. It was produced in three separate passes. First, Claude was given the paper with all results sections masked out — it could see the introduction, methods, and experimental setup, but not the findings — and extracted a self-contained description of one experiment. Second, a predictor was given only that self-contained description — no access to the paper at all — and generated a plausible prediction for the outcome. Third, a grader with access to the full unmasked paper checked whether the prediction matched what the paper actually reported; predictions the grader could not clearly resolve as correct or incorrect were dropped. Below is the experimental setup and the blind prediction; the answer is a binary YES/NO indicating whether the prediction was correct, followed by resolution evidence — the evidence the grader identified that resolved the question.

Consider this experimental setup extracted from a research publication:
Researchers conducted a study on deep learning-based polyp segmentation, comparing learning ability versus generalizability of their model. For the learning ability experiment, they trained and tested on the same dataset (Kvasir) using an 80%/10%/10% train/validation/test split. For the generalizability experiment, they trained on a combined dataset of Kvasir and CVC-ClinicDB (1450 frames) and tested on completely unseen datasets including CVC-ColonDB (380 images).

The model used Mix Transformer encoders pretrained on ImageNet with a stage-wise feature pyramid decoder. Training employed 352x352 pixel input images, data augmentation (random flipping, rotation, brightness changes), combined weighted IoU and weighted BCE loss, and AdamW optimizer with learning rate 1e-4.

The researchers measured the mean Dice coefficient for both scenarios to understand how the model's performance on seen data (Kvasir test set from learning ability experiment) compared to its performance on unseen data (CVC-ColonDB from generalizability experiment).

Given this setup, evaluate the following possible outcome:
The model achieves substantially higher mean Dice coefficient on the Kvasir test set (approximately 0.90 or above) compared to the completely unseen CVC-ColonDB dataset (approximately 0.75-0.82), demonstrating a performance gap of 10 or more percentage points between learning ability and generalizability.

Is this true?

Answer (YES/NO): NO